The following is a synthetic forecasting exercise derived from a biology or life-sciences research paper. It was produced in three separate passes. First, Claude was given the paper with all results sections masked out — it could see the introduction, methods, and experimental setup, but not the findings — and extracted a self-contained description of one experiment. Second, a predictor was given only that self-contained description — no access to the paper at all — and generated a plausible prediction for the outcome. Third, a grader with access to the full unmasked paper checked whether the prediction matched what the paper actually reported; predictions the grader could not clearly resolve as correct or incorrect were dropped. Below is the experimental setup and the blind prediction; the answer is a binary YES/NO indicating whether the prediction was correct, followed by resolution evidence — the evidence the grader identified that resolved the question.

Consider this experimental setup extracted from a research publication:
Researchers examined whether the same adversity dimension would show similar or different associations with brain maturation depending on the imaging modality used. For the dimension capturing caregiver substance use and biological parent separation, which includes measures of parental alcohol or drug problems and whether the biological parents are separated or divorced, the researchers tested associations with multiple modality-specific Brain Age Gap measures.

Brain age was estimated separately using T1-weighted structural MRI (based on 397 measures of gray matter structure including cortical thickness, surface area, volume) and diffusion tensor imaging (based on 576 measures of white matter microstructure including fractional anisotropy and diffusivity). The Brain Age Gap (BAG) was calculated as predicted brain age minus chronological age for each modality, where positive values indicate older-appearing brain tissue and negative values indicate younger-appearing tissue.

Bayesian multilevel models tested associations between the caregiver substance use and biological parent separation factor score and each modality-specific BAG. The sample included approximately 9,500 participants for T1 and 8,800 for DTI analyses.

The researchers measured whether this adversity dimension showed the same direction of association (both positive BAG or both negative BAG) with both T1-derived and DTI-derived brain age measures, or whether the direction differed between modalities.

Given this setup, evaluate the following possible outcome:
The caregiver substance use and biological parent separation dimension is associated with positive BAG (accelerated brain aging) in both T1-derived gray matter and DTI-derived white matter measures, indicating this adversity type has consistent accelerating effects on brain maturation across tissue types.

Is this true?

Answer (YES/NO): NO